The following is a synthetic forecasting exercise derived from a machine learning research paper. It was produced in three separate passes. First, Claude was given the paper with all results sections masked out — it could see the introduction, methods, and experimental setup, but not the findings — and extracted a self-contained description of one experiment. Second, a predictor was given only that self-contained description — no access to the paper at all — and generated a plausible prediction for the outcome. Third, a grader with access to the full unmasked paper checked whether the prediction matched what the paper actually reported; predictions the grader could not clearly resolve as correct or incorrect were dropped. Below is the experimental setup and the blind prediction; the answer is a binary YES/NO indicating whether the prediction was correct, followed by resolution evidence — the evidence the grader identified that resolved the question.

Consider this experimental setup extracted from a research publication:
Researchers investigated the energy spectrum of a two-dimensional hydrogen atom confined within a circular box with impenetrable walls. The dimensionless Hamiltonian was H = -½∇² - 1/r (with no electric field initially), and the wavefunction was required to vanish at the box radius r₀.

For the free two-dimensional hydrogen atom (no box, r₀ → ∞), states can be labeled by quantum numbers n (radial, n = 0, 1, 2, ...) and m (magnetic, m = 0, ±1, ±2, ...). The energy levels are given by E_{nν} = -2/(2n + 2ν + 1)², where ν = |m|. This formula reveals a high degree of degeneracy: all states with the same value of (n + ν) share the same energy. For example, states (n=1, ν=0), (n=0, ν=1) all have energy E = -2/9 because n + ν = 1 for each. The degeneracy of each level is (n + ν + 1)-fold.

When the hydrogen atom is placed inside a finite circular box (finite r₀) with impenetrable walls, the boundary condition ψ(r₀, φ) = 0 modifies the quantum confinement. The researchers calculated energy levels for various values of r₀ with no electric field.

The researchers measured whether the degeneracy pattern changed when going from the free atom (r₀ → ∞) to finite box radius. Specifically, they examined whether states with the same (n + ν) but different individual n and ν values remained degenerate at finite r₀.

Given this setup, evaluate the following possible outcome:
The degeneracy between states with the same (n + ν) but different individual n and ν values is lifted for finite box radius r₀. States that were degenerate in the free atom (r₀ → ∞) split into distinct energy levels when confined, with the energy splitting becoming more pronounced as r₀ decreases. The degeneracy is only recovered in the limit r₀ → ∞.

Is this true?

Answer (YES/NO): YES